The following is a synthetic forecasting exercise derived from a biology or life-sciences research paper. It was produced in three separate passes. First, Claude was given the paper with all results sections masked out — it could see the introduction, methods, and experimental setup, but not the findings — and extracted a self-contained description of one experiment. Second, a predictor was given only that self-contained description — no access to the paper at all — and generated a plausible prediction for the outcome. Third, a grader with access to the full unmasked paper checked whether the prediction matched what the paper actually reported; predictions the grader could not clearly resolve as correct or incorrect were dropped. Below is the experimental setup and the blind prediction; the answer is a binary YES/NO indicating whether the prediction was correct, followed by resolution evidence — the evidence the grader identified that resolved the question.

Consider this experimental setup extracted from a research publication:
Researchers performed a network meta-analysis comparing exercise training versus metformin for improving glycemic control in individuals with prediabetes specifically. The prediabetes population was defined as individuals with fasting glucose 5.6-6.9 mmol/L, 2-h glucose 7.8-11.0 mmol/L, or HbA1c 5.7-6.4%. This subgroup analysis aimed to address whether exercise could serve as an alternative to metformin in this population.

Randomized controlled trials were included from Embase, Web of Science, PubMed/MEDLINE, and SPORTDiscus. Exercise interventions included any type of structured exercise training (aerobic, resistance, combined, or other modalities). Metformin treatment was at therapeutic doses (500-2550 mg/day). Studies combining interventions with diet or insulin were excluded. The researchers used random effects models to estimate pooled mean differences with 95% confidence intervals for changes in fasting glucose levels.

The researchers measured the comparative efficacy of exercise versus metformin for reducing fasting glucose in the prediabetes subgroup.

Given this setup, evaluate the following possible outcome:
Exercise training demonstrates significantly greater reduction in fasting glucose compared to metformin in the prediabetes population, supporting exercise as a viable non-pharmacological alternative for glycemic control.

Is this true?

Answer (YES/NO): NO